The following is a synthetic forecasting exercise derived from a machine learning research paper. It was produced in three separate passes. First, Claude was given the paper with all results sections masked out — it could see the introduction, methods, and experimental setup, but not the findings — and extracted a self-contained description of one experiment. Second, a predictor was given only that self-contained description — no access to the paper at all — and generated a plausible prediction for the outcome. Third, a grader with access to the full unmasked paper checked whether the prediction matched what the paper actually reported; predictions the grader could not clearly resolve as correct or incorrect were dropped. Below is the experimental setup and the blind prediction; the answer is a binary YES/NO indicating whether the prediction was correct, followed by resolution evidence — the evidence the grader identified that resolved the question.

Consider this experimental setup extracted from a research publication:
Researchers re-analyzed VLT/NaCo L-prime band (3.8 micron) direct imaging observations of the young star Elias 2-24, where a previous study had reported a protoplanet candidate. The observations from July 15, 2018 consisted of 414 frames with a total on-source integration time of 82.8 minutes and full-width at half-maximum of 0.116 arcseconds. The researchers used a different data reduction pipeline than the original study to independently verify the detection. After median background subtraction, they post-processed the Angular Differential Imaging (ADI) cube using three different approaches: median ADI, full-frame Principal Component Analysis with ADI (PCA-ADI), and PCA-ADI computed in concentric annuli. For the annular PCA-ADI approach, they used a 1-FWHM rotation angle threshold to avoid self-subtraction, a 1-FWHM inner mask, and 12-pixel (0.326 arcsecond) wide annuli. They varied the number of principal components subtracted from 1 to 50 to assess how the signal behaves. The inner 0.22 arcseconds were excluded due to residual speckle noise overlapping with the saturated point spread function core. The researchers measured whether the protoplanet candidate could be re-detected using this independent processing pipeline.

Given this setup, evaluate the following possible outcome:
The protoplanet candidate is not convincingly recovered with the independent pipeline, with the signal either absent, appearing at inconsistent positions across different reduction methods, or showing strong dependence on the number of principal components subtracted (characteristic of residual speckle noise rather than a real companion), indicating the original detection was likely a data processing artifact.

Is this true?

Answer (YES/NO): NO